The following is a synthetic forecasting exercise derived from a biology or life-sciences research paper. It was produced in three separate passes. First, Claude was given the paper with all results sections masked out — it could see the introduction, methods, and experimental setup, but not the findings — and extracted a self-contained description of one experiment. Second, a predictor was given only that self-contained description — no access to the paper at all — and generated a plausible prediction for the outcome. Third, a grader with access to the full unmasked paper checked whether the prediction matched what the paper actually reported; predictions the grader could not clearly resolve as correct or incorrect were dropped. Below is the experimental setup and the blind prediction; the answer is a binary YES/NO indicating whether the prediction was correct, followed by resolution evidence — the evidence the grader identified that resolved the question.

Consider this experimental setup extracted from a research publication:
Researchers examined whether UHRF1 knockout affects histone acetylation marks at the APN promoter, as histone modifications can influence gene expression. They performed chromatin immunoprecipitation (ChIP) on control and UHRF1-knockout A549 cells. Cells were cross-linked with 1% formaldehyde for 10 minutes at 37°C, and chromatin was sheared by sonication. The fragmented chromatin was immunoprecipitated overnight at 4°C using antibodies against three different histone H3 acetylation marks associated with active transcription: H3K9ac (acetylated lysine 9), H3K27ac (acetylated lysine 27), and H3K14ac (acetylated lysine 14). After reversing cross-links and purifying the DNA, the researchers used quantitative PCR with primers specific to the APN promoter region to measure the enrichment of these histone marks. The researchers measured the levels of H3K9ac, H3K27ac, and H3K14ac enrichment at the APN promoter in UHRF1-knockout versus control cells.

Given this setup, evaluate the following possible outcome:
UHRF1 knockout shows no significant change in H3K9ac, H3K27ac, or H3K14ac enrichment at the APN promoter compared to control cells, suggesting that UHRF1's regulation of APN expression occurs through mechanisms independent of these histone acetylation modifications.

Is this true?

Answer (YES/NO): YES